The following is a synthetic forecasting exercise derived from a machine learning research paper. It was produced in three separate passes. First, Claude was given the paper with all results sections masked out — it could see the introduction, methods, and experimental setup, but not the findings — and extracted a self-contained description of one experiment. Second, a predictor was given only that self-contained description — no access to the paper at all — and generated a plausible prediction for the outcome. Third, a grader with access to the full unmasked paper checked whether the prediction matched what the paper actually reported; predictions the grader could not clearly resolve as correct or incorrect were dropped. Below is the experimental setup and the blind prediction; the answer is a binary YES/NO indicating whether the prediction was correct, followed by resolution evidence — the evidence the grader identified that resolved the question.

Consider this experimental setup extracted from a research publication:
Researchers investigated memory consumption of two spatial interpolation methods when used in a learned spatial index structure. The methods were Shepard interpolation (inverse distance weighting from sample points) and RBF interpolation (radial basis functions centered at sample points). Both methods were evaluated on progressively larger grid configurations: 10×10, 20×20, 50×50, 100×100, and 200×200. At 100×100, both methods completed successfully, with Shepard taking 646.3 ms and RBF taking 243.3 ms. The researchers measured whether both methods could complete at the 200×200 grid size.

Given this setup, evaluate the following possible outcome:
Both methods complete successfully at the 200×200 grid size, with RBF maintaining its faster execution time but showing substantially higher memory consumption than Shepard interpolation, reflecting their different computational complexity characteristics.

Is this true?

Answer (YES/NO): NO